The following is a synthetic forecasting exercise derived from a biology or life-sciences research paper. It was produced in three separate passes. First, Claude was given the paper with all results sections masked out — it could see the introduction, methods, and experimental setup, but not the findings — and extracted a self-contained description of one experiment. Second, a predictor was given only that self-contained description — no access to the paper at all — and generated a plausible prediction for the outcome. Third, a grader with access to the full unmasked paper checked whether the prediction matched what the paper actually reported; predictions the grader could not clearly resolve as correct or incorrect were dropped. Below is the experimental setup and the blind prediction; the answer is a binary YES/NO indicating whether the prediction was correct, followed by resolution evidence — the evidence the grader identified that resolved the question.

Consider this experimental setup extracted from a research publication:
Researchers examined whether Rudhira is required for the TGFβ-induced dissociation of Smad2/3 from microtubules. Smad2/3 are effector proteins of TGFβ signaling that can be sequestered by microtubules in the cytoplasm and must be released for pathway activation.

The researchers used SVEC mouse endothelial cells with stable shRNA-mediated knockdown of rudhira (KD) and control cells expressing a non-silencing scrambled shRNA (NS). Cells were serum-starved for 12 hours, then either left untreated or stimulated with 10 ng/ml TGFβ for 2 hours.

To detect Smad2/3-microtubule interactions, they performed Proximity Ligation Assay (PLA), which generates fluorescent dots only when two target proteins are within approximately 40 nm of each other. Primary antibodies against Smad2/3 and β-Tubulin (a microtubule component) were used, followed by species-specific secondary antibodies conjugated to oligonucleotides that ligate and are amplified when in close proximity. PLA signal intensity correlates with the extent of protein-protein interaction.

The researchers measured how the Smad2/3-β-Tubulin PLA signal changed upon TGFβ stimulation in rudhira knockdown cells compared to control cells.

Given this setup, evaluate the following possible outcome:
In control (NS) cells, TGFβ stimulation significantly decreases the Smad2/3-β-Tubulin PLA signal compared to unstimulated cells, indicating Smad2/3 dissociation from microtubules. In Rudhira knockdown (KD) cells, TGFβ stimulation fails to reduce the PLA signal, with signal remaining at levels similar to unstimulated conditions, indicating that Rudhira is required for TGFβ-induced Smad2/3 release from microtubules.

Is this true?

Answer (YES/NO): YES